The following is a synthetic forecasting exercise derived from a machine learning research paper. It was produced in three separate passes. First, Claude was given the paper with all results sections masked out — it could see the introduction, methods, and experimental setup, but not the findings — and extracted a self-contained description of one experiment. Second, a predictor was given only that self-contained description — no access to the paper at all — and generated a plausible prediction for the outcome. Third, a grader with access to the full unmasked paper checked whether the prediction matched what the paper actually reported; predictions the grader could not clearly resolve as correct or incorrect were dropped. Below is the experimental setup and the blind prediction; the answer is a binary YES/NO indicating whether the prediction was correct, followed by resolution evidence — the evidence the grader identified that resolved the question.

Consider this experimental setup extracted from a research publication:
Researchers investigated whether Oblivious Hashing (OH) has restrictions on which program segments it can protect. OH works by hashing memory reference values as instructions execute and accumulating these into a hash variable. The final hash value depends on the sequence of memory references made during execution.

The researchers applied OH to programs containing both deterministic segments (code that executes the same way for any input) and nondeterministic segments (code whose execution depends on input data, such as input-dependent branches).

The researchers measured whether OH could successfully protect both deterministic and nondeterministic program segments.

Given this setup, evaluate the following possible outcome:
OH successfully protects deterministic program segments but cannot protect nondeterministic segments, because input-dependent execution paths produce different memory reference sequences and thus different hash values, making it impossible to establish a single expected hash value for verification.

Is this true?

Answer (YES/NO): YES